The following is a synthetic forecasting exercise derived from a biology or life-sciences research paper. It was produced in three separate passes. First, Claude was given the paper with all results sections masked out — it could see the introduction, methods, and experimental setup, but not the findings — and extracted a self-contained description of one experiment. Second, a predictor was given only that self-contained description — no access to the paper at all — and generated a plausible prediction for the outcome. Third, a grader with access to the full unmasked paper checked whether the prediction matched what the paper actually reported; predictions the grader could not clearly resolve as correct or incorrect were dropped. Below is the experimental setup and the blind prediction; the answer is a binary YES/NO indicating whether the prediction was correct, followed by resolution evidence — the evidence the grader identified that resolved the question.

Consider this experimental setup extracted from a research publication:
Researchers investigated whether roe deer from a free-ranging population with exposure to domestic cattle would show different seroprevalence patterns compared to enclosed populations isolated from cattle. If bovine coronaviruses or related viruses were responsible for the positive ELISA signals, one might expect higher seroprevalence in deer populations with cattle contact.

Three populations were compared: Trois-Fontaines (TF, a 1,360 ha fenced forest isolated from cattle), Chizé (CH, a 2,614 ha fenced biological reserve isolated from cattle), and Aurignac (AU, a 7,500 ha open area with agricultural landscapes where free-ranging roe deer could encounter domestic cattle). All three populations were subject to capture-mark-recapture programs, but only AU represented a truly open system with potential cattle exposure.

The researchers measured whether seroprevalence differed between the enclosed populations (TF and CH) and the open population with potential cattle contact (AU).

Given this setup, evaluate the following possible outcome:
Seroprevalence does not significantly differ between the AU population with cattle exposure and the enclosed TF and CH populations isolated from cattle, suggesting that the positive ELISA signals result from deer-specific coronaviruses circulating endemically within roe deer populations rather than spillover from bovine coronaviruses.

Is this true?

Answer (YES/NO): NO